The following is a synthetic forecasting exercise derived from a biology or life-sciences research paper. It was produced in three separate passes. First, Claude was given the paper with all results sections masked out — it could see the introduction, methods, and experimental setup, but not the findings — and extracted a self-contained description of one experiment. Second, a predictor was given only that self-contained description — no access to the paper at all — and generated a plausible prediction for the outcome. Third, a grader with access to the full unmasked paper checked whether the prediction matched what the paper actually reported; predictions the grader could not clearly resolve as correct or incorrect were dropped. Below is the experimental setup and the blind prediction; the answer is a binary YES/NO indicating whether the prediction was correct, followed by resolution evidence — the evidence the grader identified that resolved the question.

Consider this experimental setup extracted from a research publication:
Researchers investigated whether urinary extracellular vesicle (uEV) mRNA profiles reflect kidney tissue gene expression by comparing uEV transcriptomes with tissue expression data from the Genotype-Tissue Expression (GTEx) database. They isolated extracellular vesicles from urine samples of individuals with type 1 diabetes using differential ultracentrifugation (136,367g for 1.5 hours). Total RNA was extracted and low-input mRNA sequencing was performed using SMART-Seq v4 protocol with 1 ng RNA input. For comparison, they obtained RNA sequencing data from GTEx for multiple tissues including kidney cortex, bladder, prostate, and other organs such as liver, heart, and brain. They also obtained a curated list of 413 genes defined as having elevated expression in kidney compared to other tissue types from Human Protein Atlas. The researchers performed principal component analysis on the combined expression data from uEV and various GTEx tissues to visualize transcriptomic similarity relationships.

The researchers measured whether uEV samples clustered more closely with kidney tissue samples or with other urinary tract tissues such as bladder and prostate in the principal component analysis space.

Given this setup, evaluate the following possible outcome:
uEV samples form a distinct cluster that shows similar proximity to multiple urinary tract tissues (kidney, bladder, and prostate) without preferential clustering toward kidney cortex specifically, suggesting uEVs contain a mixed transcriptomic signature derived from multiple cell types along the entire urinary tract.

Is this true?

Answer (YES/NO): NO